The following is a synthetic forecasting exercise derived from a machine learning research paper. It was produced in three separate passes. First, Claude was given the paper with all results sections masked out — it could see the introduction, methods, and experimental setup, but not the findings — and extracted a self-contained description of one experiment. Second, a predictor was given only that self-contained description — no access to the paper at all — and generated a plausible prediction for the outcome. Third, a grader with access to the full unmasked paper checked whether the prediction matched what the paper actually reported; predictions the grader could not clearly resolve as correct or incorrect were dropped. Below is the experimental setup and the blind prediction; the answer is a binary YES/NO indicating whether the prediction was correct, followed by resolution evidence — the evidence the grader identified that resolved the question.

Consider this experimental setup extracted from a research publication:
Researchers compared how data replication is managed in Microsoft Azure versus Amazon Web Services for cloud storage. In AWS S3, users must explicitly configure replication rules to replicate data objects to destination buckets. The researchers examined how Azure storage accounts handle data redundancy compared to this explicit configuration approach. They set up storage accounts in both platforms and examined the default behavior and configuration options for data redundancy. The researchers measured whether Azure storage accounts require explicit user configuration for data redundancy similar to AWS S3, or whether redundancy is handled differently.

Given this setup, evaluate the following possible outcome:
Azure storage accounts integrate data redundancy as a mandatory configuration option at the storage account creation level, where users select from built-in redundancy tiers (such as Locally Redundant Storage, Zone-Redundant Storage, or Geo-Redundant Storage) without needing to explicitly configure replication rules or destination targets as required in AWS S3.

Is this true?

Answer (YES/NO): YES